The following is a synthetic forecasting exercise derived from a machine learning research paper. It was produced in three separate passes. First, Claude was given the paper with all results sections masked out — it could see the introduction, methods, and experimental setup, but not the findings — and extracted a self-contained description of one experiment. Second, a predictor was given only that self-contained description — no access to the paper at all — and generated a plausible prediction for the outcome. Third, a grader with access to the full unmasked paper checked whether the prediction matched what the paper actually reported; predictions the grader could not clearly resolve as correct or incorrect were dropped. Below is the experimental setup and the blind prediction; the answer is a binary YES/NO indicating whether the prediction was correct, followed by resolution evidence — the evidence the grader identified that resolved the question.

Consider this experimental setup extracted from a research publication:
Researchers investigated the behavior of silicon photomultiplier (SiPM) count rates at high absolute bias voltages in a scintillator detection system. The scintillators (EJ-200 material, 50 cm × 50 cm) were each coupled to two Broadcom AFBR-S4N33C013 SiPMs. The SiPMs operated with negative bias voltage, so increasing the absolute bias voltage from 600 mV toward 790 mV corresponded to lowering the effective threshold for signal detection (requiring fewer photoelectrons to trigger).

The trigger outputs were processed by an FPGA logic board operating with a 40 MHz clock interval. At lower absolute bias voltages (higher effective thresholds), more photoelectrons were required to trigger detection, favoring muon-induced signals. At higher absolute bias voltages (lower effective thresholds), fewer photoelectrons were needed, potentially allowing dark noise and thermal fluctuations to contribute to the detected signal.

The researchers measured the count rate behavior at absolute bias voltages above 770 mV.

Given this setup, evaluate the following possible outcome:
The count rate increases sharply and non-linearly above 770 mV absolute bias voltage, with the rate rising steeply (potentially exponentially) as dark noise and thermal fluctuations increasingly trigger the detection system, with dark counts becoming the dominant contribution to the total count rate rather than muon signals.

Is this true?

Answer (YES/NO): NO